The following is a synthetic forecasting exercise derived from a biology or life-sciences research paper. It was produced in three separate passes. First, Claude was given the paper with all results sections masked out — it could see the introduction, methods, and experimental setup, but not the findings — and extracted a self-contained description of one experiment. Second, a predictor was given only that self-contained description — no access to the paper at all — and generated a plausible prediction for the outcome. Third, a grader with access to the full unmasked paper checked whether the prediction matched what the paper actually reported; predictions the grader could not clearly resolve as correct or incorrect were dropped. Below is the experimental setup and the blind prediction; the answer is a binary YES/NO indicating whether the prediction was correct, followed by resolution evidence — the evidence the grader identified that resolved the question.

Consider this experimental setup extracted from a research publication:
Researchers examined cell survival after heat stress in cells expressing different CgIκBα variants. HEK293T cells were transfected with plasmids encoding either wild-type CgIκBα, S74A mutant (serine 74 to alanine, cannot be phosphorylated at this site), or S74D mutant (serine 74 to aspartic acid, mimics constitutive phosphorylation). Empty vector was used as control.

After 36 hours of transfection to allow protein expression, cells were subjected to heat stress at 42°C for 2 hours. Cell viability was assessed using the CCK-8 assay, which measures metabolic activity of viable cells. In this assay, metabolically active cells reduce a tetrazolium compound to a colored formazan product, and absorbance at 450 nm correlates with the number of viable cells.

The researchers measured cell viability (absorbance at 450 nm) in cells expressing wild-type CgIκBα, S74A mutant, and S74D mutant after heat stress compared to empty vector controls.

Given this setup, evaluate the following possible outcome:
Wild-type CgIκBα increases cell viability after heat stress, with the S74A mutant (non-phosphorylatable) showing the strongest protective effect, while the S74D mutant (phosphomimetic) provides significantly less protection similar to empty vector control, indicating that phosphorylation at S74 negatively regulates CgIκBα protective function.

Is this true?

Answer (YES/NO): NO